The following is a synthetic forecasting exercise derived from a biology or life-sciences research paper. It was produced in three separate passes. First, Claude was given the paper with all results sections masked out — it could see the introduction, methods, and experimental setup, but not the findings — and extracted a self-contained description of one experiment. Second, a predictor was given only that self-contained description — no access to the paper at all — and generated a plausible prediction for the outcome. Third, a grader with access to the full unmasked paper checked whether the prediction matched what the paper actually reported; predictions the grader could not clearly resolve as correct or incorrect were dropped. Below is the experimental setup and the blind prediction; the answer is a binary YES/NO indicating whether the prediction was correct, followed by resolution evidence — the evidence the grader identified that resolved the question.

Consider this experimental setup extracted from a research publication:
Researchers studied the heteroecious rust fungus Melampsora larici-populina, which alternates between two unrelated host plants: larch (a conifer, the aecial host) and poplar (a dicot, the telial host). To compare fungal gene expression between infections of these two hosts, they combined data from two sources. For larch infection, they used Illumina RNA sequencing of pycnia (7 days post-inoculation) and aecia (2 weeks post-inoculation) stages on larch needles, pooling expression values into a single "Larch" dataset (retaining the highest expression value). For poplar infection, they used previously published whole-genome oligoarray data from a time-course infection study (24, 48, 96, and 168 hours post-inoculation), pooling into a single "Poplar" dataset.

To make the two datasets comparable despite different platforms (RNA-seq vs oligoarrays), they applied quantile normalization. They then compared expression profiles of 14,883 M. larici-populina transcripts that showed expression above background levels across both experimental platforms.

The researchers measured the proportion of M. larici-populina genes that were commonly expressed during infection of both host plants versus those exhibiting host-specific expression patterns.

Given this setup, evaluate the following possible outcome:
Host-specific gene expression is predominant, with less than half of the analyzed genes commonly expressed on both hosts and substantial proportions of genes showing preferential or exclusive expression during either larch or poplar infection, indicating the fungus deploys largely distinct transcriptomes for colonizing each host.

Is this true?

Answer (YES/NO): NO